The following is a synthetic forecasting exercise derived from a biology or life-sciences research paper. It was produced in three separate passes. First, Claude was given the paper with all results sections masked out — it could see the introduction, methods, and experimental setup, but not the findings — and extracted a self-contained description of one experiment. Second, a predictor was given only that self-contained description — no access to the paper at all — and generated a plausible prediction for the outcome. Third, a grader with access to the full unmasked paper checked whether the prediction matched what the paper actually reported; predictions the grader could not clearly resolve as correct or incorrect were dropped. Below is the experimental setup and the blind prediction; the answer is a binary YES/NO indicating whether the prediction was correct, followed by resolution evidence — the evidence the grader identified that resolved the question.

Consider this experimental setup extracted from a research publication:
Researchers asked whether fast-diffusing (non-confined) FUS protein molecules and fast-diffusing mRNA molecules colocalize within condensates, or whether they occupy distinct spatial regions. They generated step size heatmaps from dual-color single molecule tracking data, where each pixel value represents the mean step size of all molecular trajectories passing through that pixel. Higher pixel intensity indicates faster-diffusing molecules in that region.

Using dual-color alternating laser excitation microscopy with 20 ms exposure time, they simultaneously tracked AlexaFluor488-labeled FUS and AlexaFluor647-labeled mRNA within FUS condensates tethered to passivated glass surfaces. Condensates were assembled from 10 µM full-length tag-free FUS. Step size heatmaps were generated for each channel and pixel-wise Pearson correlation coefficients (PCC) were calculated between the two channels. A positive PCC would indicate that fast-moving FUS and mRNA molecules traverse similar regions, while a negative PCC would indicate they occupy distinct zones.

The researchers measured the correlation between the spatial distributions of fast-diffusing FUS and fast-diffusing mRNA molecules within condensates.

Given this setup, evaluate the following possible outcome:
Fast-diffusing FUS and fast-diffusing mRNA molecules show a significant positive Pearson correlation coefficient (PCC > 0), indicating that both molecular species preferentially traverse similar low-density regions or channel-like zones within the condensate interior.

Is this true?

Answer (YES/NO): YES